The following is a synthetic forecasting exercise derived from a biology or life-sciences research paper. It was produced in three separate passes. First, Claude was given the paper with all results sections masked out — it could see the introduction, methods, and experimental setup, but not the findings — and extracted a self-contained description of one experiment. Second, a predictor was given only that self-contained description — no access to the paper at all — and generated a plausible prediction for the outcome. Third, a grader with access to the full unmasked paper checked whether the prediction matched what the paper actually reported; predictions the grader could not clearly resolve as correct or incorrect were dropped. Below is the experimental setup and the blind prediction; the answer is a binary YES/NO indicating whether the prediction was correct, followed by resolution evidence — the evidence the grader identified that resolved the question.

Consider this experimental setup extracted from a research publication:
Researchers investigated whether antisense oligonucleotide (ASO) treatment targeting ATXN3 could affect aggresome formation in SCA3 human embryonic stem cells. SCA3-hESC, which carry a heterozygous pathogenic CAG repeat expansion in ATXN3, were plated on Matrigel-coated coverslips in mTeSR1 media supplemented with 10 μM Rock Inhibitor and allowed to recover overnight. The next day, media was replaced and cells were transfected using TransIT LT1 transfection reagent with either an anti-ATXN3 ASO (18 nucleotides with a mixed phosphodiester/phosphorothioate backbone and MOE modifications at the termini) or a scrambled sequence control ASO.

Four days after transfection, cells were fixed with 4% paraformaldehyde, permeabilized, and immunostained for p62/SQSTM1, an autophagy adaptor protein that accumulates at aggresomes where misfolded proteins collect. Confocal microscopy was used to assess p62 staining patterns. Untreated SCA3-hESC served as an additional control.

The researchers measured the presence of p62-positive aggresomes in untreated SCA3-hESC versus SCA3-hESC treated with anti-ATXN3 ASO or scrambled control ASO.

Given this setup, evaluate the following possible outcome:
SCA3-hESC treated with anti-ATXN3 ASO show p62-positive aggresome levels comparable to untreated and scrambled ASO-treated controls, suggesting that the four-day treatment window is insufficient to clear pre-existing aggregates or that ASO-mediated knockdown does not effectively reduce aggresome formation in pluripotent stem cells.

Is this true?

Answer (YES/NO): NO